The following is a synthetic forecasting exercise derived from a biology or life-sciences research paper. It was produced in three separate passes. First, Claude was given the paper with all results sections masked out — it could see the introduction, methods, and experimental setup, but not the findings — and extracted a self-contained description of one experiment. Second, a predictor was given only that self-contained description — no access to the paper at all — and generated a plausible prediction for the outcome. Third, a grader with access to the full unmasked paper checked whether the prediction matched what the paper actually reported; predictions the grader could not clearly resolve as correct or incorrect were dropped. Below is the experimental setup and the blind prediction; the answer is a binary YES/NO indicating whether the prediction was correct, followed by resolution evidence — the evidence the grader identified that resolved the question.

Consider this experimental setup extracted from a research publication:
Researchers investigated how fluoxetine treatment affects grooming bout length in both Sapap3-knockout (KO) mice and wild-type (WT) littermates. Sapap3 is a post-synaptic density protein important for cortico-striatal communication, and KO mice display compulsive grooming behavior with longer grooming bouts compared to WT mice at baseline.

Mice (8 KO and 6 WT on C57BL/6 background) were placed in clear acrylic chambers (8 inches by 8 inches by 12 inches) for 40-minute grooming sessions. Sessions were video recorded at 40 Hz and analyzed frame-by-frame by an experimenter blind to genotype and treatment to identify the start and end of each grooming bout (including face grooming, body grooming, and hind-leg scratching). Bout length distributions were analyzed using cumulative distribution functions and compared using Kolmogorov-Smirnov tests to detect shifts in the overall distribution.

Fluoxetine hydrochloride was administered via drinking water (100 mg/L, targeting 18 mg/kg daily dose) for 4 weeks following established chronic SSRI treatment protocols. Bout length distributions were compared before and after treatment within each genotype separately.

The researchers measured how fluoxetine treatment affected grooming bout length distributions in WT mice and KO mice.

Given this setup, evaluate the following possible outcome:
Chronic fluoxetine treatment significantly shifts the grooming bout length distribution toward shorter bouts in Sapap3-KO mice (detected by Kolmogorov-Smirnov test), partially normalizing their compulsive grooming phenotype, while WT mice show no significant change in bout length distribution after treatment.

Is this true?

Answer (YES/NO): NO